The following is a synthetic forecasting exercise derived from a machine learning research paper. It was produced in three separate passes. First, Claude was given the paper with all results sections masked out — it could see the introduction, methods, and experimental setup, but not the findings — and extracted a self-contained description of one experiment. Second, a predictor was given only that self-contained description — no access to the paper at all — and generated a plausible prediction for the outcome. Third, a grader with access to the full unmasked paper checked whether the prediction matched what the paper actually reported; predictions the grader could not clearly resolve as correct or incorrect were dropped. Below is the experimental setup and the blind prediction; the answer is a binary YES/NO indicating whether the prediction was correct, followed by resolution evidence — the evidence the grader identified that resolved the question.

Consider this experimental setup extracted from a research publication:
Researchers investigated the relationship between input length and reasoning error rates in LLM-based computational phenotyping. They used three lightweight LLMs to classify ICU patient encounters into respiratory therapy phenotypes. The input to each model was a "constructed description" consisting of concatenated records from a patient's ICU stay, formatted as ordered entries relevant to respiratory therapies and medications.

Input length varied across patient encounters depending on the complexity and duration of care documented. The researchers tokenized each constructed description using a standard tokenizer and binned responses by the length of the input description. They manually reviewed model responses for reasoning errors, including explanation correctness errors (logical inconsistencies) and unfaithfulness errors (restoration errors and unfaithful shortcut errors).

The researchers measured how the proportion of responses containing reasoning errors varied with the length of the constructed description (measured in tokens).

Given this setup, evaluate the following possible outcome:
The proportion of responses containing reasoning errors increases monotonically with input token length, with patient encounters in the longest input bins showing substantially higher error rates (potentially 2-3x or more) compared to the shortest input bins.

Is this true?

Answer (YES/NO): NO